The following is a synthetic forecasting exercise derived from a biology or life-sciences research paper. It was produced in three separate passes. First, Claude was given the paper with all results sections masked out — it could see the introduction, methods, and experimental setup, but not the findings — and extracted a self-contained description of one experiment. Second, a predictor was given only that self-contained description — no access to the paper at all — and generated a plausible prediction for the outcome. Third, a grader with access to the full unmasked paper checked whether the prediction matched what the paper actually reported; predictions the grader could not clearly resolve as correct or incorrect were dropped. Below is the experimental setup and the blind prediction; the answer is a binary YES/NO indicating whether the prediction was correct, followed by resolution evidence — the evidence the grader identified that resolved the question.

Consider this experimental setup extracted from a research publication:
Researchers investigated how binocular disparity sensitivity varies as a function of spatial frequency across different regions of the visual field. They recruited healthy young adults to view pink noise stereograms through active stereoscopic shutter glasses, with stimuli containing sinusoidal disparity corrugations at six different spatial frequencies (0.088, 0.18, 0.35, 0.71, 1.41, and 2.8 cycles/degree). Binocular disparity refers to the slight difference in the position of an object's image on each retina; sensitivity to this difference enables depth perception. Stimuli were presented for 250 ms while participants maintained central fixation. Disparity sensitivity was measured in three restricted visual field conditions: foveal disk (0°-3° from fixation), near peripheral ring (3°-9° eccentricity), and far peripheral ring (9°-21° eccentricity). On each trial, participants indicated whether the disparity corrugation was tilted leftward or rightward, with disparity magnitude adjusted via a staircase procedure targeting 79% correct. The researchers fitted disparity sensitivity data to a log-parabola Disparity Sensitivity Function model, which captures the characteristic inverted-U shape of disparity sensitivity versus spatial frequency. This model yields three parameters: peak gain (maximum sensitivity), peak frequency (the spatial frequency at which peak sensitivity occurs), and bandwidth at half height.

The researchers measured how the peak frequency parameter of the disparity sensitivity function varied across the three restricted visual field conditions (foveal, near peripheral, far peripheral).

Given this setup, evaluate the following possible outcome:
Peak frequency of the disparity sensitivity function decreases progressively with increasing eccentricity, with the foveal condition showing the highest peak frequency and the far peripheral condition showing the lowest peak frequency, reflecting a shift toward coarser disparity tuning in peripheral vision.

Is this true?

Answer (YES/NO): YES